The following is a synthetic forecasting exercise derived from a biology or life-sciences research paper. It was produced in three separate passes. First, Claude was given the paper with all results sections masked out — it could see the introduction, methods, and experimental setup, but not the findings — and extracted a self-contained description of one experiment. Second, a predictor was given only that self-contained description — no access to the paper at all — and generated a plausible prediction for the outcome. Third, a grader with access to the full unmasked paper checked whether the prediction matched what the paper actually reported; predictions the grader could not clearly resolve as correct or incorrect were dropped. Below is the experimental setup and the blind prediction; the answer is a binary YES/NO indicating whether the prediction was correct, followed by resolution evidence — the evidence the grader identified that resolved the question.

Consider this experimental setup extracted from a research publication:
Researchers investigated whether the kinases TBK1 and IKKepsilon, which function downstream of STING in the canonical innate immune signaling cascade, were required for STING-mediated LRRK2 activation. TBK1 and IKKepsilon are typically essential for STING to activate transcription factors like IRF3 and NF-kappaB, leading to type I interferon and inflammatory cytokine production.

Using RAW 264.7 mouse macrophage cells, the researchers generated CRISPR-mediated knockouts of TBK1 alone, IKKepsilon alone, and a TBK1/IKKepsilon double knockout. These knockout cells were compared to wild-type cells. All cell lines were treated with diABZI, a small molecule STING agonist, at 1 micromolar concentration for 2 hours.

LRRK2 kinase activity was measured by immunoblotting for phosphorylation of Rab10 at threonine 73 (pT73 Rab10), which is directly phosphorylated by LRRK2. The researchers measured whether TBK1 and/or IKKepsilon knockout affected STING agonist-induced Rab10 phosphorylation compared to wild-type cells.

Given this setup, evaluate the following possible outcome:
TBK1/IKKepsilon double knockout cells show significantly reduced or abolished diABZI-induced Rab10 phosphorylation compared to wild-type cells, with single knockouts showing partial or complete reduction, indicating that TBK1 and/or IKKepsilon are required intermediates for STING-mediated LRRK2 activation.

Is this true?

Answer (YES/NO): NO